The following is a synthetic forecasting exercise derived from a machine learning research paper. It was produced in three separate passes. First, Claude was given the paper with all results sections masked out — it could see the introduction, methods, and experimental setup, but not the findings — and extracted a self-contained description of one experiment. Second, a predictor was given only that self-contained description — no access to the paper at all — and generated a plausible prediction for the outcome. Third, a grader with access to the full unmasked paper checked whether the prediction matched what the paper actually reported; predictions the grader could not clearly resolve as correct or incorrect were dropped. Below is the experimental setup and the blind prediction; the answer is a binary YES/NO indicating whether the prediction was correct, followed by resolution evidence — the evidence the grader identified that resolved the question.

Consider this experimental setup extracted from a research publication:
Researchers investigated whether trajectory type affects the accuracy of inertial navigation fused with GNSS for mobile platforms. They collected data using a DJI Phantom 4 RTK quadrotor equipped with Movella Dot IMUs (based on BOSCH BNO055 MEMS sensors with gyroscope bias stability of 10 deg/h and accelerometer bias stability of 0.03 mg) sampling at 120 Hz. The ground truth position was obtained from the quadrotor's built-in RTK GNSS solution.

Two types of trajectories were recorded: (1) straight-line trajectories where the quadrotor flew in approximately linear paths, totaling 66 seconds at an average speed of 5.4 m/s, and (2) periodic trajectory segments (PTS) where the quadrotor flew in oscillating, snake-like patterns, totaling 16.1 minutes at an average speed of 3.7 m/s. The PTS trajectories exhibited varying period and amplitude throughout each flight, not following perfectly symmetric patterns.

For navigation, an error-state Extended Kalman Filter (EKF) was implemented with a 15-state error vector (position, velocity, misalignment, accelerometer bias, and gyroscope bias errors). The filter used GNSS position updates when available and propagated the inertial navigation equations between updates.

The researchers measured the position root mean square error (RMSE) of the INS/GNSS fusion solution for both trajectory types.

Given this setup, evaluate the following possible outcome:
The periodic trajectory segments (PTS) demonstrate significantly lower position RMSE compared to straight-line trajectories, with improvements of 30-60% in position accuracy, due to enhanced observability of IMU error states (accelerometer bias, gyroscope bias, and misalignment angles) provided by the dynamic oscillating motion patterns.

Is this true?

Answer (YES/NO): NO